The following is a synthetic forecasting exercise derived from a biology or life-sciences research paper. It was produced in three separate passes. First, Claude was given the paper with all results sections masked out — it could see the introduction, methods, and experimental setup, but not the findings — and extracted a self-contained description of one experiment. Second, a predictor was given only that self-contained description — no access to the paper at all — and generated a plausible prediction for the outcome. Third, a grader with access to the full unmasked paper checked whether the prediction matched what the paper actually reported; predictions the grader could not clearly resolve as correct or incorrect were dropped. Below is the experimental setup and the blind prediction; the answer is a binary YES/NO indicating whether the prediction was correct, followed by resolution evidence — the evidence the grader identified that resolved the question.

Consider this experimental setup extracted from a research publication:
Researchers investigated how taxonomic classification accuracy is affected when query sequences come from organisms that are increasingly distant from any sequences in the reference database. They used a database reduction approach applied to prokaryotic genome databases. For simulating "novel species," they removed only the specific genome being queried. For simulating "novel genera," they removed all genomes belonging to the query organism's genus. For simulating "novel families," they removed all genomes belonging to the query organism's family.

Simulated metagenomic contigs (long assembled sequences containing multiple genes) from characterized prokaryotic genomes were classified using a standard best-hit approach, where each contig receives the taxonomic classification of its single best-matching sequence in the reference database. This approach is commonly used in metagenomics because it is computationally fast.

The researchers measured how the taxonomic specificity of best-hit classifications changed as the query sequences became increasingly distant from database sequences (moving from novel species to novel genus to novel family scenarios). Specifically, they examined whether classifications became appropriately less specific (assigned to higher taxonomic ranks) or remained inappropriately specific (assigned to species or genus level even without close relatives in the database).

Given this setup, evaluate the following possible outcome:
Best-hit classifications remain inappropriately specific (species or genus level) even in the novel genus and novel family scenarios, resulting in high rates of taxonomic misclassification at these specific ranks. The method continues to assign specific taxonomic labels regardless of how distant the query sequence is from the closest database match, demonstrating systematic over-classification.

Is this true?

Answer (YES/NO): YES